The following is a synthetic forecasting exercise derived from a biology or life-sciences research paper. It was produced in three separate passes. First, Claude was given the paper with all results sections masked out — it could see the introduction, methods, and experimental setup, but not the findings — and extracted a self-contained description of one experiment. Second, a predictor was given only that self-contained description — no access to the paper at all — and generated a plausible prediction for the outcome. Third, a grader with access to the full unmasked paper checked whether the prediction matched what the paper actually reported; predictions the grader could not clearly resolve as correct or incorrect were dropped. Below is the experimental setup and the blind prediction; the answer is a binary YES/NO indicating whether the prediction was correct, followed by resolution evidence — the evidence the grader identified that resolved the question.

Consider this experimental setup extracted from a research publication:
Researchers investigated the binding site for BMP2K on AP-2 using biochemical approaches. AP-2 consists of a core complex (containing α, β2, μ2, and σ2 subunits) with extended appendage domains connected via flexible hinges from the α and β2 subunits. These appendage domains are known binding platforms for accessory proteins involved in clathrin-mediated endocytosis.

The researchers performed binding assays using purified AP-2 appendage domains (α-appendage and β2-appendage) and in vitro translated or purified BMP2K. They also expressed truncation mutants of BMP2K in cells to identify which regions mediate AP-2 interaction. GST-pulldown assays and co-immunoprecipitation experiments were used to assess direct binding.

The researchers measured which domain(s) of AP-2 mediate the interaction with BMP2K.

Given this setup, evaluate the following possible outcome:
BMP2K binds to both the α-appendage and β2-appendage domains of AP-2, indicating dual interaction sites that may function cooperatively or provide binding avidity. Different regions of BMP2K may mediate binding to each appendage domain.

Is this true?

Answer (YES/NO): YES